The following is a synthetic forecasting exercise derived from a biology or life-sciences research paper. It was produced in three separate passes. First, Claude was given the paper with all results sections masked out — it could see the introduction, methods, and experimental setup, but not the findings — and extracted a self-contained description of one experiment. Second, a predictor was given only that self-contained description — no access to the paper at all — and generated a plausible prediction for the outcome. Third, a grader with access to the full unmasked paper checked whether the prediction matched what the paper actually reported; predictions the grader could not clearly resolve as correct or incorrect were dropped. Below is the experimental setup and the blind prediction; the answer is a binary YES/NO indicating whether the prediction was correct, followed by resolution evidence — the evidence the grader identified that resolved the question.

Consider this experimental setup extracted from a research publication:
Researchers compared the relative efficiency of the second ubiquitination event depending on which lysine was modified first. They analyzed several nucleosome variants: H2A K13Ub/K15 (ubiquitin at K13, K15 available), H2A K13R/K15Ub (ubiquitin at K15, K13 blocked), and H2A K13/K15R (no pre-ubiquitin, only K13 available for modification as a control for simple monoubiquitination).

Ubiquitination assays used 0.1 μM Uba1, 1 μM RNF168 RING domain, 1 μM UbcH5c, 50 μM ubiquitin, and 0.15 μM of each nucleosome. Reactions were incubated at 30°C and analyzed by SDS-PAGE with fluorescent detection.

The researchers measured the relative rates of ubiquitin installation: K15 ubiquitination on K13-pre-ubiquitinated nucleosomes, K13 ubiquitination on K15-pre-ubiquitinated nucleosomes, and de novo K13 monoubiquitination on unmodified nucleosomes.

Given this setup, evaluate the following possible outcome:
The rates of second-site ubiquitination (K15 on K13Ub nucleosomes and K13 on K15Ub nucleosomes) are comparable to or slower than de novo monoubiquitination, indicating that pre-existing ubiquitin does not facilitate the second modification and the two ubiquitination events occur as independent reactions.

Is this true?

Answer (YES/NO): YES